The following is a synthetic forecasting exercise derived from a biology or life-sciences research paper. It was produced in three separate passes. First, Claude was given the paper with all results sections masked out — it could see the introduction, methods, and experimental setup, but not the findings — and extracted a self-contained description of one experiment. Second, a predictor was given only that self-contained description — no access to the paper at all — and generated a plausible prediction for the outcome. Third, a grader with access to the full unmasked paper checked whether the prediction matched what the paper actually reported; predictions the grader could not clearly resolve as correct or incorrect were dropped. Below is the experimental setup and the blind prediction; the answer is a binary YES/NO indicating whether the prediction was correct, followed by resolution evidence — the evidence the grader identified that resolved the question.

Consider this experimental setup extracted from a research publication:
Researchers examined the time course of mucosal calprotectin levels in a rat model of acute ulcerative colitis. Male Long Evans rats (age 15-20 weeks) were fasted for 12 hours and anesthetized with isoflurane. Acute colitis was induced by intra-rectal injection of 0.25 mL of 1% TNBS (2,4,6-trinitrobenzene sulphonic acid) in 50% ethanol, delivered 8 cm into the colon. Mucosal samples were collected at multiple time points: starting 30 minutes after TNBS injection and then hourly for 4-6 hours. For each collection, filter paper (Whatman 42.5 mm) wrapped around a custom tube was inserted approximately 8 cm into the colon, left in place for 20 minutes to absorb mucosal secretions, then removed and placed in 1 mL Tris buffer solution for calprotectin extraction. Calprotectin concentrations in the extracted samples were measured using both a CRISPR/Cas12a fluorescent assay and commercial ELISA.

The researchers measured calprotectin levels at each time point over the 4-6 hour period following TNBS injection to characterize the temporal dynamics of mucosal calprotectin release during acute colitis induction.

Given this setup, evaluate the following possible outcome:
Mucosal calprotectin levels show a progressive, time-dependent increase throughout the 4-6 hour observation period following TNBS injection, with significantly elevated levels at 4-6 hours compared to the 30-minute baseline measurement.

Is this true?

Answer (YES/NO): YES